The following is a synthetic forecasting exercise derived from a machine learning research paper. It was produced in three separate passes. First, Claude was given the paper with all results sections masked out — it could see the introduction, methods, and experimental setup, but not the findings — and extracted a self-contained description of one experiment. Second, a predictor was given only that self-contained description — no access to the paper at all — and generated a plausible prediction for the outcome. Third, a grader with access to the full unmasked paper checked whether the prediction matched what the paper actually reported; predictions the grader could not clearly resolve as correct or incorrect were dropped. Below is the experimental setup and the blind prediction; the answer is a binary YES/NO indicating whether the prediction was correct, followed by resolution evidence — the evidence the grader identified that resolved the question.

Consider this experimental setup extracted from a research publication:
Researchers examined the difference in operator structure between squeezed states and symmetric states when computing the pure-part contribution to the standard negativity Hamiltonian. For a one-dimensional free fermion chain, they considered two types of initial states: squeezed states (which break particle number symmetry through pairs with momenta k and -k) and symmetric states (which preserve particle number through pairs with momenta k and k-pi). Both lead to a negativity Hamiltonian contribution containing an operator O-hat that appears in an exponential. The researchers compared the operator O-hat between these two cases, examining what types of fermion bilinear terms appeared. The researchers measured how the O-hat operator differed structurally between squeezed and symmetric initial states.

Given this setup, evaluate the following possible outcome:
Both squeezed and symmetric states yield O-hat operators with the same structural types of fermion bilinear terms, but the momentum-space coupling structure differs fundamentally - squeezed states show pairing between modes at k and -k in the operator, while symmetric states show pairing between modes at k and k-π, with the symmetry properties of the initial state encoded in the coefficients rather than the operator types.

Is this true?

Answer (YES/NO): NO